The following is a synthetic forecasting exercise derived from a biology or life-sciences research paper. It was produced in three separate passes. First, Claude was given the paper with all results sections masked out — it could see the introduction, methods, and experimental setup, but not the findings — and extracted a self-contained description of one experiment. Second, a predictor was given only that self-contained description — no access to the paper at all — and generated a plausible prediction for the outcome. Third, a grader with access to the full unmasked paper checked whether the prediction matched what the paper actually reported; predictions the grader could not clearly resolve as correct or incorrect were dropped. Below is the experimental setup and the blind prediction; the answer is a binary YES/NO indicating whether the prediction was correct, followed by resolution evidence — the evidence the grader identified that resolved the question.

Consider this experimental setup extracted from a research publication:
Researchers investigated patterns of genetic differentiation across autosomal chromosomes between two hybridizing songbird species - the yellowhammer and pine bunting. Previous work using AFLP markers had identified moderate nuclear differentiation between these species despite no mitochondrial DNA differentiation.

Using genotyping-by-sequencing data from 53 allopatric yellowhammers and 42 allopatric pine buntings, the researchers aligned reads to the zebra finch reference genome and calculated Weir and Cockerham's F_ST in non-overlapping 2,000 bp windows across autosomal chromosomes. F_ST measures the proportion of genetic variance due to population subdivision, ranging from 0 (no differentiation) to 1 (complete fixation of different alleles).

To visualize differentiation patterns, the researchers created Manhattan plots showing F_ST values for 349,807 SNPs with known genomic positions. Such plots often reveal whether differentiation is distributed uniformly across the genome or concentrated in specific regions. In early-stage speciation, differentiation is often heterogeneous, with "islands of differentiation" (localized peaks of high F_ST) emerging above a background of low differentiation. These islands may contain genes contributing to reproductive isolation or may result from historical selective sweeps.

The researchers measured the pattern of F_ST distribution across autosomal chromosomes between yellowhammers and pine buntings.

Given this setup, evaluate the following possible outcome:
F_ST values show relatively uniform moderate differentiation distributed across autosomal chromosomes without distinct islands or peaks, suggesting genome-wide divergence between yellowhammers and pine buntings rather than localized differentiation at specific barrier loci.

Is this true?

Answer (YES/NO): NO